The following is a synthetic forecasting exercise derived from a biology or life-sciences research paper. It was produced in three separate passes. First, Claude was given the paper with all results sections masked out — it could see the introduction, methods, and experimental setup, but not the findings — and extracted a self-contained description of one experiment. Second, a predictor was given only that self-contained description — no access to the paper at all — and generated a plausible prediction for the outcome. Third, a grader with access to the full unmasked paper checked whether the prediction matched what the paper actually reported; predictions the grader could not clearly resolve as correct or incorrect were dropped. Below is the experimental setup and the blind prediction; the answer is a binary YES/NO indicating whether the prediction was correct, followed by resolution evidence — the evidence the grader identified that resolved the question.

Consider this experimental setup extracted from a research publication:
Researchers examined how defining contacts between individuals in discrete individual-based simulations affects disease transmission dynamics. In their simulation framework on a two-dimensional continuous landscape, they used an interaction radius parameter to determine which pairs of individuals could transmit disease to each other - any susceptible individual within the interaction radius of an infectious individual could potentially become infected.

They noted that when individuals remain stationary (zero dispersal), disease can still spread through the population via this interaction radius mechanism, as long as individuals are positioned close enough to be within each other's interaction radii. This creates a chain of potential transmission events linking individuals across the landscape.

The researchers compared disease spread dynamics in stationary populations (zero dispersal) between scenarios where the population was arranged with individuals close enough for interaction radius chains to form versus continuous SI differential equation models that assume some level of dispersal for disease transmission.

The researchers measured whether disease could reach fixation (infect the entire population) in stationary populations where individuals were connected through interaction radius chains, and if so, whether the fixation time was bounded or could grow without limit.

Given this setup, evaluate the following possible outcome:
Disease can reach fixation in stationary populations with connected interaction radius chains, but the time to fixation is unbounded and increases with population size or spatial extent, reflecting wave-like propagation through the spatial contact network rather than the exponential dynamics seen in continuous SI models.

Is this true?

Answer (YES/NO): NO